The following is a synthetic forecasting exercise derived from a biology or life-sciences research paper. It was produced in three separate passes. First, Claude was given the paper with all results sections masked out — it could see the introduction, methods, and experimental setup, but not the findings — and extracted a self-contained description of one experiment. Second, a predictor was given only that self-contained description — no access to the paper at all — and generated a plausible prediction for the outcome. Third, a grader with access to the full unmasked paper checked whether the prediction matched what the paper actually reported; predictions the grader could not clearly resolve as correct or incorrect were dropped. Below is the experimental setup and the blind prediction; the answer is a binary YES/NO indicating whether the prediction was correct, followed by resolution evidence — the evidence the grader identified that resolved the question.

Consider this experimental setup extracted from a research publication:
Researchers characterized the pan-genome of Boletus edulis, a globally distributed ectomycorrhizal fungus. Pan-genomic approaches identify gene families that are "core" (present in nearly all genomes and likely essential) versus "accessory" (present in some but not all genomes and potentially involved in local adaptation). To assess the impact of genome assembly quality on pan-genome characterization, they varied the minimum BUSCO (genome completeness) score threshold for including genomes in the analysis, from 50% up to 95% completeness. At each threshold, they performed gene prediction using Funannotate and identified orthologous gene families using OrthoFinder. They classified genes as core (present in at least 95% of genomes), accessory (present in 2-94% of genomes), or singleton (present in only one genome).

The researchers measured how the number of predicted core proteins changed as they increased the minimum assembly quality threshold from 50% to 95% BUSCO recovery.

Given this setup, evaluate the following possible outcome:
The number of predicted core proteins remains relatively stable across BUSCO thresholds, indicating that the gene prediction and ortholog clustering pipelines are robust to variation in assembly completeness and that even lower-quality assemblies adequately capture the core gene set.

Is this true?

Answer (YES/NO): YES